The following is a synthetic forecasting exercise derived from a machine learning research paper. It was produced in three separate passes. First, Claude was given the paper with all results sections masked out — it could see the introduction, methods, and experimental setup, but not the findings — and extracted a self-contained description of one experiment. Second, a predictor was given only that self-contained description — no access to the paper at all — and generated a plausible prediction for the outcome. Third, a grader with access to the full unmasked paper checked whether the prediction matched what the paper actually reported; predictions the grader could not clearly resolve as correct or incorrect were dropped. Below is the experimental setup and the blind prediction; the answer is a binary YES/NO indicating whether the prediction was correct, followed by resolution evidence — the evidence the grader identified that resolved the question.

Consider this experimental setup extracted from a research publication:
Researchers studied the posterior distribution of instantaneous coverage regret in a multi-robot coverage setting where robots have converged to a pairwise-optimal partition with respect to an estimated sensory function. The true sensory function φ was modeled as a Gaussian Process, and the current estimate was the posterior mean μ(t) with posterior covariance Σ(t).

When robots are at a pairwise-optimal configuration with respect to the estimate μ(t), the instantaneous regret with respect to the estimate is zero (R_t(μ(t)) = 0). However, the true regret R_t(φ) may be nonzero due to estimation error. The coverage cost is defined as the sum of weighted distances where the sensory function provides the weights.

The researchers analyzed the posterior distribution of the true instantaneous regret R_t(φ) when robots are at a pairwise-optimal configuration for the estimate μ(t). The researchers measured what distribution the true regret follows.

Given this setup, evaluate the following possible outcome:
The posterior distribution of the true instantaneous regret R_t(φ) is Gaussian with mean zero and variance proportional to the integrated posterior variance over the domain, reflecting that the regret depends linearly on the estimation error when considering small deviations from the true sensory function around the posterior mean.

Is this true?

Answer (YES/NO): NO